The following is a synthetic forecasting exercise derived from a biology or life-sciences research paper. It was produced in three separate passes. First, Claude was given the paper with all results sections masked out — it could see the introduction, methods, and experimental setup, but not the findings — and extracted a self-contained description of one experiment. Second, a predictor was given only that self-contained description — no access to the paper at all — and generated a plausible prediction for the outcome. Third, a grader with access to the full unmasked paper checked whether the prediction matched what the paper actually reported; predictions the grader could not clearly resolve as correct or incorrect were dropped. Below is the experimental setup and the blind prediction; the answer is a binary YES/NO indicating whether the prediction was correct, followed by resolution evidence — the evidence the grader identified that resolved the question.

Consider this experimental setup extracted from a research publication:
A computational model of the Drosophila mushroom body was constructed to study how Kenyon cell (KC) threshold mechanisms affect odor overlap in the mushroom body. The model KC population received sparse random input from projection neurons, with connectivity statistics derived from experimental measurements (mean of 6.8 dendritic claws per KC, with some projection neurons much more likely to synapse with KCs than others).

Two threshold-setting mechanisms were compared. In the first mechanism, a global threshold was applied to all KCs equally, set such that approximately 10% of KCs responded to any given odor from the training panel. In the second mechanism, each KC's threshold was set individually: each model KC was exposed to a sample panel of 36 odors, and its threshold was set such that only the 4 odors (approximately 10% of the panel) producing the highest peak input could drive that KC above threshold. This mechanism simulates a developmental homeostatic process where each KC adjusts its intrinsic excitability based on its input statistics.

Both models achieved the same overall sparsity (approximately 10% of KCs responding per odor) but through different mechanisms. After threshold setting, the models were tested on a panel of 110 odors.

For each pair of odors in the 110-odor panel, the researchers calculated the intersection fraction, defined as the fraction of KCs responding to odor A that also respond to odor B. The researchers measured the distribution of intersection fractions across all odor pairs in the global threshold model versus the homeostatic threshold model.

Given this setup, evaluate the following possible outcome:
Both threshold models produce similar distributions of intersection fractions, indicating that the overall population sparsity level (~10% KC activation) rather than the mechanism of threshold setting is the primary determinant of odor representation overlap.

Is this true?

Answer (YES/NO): NO